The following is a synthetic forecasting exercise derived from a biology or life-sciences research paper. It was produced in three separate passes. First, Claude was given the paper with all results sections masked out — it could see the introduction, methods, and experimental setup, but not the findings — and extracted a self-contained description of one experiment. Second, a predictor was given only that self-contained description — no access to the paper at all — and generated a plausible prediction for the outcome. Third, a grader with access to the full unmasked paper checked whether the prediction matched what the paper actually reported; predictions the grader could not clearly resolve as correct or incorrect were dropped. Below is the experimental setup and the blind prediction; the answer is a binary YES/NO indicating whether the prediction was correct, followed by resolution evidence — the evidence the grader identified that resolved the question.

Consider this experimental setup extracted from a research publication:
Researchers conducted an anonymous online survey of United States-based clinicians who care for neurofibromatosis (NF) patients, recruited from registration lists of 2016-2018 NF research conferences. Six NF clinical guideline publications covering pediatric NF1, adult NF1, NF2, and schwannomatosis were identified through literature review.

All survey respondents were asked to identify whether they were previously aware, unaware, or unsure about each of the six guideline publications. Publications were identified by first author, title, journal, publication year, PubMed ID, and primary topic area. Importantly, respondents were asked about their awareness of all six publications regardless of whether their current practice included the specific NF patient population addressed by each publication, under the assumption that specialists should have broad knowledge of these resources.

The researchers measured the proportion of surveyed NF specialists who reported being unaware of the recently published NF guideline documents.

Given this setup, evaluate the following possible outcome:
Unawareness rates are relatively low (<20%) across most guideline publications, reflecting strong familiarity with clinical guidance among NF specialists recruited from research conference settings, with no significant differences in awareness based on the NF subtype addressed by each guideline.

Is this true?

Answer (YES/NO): NO